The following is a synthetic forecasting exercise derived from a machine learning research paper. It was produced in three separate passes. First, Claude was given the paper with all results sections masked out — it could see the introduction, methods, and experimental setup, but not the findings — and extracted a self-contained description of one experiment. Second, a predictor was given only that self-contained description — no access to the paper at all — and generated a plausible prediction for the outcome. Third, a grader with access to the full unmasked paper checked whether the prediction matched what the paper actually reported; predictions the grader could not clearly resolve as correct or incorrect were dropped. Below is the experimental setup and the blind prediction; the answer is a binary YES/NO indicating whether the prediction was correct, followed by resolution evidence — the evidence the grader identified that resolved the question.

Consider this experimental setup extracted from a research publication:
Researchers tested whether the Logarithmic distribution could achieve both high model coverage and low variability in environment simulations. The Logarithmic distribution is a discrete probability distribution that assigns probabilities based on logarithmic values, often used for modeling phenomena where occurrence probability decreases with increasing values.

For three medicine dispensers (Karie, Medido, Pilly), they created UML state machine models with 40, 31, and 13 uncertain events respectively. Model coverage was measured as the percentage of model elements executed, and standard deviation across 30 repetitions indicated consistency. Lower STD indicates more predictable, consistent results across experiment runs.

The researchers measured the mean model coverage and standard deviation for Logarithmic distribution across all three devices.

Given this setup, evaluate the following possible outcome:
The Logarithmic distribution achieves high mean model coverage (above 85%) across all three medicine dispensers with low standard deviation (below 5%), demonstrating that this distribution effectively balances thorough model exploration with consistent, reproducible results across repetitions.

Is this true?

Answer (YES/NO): NO